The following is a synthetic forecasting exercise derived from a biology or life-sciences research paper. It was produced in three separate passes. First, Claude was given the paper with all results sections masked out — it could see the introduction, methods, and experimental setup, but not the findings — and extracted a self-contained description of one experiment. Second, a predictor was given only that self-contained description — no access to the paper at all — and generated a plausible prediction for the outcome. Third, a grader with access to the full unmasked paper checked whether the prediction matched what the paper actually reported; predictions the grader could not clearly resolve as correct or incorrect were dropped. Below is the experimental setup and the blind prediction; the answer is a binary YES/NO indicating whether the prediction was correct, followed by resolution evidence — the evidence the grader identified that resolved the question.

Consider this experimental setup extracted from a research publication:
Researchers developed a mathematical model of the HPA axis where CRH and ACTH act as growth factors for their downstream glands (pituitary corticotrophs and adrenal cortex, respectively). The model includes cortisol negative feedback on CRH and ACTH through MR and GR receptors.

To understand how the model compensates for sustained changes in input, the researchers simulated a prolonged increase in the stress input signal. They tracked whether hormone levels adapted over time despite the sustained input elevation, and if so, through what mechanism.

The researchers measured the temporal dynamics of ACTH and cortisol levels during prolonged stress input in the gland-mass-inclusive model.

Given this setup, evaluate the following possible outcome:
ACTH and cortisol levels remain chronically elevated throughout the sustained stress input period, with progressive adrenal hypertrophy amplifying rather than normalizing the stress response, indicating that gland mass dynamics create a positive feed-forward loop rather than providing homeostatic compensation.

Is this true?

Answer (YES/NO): NO